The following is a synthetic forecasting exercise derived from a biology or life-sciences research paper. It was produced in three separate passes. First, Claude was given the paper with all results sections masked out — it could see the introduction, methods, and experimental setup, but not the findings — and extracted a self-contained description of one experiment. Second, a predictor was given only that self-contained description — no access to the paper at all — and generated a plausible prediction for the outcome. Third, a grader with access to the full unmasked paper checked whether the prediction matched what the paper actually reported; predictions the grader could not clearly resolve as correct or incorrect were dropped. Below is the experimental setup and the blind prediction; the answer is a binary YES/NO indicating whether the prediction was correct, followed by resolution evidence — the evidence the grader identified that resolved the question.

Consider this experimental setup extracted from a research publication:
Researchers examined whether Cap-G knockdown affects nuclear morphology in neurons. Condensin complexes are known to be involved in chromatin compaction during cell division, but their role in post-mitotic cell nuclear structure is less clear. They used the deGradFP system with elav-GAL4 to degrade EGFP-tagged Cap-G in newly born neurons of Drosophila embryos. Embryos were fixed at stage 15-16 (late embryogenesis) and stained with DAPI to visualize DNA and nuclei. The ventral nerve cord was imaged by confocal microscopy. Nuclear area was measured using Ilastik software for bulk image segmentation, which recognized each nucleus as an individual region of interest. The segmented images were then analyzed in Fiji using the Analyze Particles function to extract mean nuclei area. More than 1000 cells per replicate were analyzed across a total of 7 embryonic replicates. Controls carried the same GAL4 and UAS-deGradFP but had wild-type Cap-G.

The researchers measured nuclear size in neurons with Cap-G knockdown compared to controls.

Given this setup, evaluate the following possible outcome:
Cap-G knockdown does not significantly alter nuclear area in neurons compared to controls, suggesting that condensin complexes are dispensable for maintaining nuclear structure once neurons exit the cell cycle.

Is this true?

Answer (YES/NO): YES